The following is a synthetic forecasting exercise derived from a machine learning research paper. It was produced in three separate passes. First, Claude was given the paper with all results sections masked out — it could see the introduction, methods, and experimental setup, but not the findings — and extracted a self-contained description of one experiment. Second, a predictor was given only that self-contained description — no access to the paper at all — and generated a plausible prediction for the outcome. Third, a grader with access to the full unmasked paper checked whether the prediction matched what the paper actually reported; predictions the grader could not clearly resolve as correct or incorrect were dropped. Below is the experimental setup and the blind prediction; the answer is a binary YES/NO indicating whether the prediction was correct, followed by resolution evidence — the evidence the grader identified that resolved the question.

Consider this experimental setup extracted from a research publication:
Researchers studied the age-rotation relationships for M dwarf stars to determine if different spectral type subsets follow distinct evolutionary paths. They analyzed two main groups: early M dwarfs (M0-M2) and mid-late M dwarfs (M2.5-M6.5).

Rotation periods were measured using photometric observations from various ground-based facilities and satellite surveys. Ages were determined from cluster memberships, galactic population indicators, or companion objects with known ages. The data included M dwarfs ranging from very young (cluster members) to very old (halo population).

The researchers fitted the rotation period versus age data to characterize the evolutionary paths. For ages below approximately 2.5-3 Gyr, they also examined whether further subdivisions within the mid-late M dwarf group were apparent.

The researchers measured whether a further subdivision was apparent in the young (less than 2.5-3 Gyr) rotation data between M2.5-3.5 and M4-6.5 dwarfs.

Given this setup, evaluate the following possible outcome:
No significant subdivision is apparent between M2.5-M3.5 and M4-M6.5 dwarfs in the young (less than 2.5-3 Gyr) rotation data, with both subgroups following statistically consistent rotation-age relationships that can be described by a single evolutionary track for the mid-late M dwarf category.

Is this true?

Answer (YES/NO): NO